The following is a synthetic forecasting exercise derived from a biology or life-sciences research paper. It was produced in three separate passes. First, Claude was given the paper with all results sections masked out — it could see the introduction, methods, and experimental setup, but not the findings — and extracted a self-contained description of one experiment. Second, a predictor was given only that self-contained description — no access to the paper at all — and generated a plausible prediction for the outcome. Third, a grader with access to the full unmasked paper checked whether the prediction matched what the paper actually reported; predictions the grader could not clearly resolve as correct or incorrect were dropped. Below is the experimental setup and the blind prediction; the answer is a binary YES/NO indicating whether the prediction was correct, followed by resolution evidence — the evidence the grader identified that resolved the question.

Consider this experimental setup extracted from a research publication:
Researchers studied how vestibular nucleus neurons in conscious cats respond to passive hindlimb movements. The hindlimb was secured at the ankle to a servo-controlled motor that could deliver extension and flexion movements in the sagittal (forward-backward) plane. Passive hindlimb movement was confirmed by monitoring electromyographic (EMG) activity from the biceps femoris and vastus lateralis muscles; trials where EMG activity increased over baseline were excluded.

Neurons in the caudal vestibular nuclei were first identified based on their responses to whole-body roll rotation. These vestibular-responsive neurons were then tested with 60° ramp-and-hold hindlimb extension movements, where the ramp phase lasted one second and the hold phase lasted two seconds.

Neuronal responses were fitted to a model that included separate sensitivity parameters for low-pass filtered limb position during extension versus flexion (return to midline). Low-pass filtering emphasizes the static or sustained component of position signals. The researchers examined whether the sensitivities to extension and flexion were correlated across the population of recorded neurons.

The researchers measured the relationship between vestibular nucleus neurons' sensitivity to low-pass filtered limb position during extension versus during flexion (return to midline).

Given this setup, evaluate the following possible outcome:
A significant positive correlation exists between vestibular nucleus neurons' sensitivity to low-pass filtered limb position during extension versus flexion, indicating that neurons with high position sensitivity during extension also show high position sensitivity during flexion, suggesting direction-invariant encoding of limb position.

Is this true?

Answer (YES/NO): NO